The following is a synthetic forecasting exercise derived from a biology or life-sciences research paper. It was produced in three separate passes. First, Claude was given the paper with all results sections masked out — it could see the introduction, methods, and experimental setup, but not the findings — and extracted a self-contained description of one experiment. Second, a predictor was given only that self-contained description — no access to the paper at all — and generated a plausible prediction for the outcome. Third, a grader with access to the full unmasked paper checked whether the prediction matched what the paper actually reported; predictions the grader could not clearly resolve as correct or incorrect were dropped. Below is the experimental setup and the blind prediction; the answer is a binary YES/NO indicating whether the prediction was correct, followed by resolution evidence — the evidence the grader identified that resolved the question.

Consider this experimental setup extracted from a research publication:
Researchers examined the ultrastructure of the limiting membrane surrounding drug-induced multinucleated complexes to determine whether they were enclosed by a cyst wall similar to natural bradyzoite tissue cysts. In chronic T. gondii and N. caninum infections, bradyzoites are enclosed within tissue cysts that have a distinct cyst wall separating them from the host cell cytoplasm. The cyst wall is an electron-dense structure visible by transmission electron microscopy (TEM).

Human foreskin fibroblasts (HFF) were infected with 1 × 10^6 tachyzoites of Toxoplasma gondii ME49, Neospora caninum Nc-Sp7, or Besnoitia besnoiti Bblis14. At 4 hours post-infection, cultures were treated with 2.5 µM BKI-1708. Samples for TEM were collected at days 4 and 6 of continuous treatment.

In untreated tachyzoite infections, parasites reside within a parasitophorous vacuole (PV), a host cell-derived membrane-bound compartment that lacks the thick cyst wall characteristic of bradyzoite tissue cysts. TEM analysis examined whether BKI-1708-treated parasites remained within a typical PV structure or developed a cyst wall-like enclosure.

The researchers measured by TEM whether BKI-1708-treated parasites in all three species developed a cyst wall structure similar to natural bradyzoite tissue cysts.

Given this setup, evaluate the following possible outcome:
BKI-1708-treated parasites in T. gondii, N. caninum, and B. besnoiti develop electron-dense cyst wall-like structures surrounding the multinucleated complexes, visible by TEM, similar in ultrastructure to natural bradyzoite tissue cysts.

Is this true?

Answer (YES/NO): NO